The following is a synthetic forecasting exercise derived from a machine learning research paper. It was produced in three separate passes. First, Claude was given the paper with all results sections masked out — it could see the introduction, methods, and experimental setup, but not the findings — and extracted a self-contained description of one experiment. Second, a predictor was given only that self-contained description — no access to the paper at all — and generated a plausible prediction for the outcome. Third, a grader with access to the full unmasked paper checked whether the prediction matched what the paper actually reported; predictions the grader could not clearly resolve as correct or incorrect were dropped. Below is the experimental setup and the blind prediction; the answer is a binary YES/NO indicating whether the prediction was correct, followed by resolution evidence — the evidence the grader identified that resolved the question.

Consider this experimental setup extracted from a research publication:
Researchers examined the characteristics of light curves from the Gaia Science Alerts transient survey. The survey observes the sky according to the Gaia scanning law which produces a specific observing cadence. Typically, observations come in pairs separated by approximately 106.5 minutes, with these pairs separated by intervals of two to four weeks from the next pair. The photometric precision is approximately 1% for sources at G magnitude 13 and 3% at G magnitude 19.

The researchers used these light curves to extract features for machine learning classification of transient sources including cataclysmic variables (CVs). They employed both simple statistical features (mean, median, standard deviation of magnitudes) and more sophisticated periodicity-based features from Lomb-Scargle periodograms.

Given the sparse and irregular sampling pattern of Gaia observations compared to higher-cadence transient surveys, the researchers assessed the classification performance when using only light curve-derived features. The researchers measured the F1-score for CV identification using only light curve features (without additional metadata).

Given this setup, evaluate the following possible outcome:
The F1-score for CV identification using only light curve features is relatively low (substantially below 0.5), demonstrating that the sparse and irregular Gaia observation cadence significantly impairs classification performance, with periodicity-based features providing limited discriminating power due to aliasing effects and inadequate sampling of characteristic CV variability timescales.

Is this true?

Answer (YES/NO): NO